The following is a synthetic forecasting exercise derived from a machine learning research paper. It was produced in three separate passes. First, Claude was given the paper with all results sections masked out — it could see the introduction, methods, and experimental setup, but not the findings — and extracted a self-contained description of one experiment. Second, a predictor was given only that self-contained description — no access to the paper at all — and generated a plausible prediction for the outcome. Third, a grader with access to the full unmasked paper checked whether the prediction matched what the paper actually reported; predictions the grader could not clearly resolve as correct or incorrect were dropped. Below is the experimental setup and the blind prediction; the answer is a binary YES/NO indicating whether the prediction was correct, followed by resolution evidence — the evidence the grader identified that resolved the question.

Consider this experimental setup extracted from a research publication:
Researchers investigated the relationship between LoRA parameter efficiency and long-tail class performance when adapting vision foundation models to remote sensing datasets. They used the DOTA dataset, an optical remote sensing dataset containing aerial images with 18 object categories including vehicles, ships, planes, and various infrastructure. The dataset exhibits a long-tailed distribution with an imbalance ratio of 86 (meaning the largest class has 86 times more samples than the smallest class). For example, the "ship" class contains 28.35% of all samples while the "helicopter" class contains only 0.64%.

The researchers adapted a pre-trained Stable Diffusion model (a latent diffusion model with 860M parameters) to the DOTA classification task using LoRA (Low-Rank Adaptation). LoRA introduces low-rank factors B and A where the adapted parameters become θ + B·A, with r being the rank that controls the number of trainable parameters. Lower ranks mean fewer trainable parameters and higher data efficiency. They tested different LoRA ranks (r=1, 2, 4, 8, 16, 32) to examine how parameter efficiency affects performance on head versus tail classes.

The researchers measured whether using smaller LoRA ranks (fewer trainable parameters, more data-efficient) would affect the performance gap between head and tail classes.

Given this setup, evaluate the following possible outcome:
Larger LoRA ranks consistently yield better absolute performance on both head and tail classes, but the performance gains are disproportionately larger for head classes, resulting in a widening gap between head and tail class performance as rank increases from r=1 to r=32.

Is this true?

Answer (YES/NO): NO